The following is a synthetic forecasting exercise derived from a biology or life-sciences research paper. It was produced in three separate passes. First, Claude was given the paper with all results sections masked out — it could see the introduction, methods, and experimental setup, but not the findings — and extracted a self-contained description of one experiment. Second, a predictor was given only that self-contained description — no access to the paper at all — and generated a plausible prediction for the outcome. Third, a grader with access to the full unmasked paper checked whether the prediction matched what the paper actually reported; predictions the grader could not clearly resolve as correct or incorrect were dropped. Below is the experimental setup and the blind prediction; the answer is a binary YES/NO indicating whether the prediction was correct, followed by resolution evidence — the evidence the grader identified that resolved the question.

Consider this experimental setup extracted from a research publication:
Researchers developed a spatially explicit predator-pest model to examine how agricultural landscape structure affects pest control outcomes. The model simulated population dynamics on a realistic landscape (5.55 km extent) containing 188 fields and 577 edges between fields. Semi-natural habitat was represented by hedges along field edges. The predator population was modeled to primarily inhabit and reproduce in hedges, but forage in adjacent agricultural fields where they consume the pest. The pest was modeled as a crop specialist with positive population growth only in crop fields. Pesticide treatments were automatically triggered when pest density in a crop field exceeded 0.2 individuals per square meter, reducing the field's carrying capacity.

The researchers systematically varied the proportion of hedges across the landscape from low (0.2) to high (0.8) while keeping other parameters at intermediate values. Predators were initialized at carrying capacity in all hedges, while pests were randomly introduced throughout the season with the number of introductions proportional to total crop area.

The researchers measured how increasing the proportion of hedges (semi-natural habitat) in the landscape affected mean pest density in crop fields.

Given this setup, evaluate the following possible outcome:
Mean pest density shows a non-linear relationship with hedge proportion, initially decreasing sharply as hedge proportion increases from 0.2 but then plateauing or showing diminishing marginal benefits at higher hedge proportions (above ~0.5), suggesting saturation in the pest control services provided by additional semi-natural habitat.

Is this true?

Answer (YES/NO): NO